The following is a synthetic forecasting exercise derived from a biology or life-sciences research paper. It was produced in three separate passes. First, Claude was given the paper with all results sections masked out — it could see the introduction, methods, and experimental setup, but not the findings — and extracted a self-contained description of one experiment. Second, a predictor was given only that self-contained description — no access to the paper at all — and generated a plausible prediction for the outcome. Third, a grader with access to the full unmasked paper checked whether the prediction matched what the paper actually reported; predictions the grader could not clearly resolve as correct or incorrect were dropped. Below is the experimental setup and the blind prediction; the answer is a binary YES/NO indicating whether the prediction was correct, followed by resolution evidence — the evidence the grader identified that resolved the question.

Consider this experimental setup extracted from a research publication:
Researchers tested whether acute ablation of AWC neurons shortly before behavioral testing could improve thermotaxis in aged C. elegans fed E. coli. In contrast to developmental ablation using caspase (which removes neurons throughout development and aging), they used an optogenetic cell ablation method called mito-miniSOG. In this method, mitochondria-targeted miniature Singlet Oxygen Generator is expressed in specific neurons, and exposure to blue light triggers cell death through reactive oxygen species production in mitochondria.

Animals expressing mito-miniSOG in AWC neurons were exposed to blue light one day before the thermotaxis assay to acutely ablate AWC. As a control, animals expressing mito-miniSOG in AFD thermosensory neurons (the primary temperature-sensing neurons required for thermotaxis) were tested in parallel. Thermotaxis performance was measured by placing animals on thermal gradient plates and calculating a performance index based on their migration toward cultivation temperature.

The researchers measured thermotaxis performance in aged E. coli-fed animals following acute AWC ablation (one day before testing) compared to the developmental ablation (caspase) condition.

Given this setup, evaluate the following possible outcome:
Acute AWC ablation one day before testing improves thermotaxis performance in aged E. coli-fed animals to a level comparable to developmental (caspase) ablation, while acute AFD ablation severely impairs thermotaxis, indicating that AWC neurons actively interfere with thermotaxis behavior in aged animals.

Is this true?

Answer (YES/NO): YES